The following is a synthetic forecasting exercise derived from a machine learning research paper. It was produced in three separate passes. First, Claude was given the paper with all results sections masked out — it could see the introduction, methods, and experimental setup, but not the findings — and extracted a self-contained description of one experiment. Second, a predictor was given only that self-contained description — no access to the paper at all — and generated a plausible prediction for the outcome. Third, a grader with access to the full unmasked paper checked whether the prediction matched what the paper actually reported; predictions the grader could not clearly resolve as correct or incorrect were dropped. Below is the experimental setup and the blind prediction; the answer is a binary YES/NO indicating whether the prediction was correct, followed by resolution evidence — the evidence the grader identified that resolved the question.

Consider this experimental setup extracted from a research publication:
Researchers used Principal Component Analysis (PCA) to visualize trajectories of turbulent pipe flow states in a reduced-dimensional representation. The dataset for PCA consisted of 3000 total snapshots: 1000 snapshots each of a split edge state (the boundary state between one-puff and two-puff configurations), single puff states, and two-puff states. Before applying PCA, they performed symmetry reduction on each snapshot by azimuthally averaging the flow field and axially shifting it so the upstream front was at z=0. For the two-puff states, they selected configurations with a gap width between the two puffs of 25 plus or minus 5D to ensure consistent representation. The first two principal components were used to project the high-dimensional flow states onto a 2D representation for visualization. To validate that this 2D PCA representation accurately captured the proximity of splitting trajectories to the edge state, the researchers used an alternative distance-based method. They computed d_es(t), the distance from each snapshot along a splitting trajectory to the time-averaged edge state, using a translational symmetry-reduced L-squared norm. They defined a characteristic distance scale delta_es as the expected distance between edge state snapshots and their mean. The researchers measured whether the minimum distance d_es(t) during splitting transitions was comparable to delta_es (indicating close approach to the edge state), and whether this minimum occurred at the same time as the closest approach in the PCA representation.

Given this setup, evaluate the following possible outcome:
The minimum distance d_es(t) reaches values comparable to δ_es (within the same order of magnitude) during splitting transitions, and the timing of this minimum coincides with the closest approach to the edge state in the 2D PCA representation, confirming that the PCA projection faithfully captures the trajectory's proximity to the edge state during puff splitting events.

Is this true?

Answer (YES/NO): YES